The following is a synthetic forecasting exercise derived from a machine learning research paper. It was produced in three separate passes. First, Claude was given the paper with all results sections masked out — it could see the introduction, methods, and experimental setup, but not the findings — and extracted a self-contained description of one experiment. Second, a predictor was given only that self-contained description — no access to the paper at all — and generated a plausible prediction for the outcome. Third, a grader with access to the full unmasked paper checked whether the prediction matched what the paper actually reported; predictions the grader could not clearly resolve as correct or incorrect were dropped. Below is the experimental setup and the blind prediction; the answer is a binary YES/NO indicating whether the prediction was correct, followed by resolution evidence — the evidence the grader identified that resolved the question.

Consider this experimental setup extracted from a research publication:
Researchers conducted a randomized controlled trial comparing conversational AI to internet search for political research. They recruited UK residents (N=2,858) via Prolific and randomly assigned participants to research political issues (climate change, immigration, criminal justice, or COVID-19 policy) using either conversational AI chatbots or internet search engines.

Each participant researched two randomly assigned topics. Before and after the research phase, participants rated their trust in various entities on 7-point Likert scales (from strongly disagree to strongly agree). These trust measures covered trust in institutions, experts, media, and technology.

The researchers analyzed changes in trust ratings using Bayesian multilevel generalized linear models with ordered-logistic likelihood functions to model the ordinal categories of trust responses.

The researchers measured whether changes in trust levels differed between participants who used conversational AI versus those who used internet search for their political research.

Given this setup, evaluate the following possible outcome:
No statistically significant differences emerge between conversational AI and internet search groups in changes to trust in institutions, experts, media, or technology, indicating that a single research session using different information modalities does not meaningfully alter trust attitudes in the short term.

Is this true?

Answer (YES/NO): YES